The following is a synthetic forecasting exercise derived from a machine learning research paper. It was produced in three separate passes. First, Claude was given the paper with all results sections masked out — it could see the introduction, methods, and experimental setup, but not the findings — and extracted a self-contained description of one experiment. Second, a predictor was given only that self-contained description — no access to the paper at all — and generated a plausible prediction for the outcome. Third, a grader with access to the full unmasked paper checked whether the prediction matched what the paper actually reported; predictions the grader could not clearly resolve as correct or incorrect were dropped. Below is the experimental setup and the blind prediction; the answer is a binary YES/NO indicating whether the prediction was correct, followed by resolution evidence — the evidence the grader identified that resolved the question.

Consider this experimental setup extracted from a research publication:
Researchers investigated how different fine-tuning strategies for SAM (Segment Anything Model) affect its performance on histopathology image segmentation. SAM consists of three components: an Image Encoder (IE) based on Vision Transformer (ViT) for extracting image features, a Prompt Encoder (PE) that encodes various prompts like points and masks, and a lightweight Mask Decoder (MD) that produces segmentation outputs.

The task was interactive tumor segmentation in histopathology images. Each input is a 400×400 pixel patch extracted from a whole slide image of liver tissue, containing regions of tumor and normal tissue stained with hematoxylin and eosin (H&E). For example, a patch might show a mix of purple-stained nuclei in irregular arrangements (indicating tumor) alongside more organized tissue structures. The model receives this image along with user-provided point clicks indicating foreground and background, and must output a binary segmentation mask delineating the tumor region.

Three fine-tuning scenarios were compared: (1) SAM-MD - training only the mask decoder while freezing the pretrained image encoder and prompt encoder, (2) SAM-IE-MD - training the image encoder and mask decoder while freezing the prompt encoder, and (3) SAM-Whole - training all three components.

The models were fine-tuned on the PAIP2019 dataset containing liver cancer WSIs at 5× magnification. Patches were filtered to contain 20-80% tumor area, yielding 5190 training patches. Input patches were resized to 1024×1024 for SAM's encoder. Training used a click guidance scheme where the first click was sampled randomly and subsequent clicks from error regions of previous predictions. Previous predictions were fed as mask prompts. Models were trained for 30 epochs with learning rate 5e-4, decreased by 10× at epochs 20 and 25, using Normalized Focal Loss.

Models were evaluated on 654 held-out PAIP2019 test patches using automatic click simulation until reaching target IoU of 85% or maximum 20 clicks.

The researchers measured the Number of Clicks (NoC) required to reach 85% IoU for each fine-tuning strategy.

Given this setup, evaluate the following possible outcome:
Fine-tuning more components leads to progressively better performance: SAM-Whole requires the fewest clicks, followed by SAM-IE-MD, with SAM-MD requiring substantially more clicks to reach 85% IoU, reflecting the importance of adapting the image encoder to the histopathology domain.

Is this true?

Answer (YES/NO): NO